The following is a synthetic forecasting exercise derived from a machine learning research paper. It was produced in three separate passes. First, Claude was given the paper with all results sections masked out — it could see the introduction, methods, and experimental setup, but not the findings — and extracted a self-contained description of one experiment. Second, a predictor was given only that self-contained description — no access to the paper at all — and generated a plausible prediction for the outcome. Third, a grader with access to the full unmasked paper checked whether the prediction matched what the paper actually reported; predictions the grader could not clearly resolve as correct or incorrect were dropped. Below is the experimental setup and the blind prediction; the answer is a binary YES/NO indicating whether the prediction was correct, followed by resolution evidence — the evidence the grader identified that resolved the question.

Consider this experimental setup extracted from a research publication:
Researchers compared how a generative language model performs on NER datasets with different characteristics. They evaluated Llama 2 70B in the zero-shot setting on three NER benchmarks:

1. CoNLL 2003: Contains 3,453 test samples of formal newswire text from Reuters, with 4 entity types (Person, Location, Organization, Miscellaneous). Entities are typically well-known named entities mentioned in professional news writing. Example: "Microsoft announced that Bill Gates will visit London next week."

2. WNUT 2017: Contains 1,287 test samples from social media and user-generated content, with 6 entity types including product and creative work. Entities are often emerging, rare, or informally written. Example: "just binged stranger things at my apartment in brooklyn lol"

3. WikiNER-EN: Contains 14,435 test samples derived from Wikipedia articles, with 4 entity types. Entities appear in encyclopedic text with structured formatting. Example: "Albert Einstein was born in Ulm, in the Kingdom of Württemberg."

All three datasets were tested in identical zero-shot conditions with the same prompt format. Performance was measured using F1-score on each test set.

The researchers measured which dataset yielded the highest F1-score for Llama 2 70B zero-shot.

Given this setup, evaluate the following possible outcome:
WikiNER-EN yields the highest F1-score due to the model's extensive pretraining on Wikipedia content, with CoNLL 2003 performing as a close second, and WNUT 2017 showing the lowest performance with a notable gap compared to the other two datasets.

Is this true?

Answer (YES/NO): NO